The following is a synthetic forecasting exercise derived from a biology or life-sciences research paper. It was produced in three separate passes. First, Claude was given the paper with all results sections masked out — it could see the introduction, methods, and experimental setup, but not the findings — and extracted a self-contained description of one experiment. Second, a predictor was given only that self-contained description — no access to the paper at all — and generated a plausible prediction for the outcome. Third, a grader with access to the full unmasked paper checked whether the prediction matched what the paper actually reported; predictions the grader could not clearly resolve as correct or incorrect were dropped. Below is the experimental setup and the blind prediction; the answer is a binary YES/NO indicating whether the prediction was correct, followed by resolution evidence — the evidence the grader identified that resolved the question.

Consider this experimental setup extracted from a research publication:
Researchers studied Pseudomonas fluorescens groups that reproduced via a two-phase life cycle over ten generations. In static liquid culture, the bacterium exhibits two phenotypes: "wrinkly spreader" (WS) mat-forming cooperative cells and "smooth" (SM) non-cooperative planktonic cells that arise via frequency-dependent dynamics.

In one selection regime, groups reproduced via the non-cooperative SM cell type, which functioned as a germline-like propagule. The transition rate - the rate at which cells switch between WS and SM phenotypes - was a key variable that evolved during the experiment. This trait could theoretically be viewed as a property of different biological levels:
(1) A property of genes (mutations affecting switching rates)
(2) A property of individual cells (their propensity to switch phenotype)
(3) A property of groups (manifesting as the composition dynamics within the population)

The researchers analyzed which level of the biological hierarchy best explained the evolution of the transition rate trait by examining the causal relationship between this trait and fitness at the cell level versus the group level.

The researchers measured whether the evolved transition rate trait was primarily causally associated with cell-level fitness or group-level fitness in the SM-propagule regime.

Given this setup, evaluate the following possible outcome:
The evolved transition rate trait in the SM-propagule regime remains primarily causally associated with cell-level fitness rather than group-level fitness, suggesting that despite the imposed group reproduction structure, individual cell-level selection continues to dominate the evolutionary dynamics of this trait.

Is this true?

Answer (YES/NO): NO